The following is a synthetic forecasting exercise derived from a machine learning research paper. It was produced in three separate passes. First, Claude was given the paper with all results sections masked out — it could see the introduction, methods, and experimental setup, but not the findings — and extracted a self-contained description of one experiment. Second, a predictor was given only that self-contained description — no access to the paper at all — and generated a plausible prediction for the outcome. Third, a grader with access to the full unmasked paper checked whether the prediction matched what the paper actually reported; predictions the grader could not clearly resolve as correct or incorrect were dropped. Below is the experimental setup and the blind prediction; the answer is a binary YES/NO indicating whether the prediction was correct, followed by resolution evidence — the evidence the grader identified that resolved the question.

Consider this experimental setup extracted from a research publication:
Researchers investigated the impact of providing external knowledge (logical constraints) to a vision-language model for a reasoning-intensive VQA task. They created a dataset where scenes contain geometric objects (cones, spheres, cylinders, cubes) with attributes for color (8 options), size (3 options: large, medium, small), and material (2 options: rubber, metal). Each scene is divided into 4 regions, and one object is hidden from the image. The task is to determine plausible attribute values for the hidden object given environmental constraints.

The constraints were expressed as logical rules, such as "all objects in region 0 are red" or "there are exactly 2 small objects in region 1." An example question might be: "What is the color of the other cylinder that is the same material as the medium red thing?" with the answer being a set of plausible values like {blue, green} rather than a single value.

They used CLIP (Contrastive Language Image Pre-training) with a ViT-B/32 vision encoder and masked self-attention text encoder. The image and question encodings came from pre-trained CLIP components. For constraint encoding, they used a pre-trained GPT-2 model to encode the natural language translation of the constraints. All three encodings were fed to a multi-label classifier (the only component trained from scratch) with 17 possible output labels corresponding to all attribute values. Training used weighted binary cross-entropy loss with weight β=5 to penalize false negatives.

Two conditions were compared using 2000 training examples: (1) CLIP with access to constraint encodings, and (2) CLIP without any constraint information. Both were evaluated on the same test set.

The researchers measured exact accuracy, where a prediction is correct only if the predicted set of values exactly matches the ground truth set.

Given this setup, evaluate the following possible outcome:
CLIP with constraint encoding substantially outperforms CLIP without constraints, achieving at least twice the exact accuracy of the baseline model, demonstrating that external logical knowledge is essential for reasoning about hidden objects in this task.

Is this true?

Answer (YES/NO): NO